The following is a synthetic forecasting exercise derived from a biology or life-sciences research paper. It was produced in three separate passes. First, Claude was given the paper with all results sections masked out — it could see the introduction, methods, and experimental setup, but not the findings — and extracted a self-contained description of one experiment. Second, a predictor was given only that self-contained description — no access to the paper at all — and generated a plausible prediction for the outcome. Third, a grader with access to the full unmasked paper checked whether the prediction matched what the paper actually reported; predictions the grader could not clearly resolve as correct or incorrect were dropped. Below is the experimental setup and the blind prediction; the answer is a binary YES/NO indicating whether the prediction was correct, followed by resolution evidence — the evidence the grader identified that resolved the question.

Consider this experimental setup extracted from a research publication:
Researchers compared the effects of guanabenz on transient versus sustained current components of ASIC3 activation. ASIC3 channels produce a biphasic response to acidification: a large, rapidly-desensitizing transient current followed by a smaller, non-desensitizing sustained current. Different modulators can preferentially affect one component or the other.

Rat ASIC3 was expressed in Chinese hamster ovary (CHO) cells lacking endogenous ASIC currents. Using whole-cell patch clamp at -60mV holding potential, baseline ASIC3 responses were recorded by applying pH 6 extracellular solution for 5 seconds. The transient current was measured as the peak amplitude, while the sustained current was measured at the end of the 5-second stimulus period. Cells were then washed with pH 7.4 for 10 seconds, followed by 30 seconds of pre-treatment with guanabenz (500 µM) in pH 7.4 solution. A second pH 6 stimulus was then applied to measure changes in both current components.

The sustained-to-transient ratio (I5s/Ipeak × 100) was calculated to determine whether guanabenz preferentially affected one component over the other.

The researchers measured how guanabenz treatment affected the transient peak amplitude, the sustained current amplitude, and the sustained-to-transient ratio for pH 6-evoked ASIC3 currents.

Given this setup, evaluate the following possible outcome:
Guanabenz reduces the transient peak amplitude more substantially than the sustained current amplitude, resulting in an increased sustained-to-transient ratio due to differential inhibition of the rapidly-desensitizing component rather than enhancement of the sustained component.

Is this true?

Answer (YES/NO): NO